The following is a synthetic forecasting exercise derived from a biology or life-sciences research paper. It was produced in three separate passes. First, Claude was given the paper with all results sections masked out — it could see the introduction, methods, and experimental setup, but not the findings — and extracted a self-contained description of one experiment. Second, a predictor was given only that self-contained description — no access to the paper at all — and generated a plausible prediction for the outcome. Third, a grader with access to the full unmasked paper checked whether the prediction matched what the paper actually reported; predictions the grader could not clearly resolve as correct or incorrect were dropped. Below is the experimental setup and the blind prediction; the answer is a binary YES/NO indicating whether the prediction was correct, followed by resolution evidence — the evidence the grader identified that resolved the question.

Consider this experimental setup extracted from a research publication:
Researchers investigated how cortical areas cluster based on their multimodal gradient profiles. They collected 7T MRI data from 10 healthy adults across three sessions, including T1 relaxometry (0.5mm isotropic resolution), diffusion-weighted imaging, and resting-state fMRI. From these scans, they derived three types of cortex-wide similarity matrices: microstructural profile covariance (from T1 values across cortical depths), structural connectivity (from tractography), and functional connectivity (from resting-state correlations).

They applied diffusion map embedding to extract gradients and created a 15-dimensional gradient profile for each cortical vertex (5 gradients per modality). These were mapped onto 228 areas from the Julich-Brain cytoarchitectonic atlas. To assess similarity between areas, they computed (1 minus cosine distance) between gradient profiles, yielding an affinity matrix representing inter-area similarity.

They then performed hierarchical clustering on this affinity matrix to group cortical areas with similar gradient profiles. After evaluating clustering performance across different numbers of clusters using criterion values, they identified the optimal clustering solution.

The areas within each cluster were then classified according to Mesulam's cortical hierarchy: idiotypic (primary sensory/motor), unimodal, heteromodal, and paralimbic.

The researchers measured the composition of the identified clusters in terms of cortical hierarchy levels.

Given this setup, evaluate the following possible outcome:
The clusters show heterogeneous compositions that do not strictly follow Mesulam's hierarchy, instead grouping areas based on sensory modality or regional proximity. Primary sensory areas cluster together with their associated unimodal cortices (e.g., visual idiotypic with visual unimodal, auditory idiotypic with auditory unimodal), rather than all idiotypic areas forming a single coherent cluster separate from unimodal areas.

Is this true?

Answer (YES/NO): NO